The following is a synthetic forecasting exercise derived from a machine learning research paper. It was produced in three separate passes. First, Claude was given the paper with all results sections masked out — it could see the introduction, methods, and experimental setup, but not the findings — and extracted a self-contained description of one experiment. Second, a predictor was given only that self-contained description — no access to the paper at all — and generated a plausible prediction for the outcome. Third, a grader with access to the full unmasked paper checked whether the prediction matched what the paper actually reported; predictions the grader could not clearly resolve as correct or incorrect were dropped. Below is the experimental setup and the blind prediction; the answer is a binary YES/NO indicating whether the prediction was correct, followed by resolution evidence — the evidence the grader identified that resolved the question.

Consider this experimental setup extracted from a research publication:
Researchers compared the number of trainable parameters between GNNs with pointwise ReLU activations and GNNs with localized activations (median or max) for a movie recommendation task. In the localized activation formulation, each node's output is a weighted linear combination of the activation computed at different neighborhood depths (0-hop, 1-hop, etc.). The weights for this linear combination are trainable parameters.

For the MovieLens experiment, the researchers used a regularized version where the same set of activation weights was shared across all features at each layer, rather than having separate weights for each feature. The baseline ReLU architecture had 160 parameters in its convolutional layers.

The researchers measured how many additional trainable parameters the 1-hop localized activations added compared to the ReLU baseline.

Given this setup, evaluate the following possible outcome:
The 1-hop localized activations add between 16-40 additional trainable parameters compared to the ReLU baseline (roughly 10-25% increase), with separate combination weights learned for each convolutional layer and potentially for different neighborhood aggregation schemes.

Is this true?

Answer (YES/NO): NO